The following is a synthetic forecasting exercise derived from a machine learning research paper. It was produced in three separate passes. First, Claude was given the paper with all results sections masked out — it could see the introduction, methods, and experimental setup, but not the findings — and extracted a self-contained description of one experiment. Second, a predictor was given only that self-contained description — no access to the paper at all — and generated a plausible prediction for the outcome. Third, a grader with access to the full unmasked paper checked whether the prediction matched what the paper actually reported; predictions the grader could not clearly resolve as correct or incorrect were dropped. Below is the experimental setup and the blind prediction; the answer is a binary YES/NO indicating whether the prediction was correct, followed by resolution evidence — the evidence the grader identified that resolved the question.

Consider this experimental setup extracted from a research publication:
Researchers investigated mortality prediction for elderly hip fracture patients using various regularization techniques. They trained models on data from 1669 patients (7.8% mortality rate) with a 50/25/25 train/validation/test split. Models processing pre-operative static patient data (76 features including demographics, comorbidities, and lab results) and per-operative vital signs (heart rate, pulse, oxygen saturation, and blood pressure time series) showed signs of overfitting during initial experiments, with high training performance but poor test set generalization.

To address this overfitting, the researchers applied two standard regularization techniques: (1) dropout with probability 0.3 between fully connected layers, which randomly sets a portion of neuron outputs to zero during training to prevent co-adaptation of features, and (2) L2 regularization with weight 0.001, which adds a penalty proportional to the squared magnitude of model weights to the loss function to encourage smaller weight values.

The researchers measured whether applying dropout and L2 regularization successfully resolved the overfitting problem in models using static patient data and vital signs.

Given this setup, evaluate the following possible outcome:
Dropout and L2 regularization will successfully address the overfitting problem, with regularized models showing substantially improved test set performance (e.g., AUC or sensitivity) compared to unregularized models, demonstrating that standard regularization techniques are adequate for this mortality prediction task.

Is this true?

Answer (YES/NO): NO